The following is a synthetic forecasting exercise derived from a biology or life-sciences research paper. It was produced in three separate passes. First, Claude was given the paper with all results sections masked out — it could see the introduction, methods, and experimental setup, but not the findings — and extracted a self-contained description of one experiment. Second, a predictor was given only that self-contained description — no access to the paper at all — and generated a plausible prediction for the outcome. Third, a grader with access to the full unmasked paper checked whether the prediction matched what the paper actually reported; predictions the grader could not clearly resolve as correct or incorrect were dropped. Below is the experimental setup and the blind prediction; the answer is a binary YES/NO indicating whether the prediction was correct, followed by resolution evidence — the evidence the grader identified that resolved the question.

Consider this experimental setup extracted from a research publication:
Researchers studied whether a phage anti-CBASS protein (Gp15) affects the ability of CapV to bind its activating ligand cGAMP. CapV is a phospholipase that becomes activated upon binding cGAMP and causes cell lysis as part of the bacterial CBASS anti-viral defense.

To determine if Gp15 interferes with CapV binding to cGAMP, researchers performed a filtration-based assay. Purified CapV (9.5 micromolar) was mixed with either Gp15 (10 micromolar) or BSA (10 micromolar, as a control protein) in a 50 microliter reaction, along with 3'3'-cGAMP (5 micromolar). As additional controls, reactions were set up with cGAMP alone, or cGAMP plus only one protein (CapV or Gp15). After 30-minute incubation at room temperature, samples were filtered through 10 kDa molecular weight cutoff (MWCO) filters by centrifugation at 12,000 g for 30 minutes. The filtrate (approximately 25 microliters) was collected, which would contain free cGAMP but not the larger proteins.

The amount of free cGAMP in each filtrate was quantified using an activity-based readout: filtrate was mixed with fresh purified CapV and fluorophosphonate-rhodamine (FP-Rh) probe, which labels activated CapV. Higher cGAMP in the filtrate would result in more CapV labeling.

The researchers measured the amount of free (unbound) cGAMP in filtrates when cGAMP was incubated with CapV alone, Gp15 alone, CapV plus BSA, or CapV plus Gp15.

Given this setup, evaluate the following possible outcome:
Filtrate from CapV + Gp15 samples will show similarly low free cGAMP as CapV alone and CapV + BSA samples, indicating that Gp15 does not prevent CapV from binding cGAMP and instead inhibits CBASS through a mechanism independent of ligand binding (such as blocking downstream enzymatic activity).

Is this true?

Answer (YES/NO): YES